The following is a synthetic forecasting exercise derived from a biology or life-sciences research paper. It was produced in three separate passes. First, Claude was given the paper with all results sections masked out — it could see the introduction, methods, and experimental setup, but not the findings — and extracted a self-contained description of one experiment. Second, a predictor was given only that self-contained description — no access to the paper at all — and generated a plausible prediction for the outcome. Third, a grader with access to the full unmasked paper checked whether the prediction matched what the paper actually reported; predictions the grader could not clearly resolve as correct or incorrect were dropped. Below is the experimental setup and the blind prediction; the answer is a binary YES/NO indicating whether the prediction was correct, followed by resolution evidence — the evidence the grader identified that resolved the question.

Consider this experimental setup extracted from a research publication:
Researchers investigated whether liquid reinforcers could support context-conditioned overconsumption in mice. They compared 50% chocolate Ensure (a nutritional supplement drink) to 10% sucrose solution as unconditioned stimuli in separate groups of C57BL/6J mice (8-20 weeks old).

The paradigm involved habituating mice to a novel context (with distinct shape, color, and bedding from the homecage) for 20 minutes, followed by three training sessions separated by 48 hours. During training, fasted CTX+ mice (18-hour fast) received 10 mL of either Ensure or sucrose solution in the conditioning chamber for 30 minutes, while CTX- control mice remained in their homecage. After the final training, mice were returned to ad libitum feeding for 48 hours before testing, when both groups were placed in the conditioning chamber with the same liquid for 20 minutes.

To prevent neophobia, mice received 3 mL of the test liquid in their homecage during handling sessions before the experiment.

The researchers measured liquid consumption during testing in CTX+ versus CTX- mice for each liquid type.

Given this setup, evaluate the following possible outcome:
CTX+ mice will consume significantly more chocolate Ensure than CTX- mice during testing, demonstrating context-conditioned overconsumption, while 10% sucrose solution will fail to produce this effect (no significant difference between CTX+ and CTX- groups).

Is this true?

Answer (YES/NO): YES